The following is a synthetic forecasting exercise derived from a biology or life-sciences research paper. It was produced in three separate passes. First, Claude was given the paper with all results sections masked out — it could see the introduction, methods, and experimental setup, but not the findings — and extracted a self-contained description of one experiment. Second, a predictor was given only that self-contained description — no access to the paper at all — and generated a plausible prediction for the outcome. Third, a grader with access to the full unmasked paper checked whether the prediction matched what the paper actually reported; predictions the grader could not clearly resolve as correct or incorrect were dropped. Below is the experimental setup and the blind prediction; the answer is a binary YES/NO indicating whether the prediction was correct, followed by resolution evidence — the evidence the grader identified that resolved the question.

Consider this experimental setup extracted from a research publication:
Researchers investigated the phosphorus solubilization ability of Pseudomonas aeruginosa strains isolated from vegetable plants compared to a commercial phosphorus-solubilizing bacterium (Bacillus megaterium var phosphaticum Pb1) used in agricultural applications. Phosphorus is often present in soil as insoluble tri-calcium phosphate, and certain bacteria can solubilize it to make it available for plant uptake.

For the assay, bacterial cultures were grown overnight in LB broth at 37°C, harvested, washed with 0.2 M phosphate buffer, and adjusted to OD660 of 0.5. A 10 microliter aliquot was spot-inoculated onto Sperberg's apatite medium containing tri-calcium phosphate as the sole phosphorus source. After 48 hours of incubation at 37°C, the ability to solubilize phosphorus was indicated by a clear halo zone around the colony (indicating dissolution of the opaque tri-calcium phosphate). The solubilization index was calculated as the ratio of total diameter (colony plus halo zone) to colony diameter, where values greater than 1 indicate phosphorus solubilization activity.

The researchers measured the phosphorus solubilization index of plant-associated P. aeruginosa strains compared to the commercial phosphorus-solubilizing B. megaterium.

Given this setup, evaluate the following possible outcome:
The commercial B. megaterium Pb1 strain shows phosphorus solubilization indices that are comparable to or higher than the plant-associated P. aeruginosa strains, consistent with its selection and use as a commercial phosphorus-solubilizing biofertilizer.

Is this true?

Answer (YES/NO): YES